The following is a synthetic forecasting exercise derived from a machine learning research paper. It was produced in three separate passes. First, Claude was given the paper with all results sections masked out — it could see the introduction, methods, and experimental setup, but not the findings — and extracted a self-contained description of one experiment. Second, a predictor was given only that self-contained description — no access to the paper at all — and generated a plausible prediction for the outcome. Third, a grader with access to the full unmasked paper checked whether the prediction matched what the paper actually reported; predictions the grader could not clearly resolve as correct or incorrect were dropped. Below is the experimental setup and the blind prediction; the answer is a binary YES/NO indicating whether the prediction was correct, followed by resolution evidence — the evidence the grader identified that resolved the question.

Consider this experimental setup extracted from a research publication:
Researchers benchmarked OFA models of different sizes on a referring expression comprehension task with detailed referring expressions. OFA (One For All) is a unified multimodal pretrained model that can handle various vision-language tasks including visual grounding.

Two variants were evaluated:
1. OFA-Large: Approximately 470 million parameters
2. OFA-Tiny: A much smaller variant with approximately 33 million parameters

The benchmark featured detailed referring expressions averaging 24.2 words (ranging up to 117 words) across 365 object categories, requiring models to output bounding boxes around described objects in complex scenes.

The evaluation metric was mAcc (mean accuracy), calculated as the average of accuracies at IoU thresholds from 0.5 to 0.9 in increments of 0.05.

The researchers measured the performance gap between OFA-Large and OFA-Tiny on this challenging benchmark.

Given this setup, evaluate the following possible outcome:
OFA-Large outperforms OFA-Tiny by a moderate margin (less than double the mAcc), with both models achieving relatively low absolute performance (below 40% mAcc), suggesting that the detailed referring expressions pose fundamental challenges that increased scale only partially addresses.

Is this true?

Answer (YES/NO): NO